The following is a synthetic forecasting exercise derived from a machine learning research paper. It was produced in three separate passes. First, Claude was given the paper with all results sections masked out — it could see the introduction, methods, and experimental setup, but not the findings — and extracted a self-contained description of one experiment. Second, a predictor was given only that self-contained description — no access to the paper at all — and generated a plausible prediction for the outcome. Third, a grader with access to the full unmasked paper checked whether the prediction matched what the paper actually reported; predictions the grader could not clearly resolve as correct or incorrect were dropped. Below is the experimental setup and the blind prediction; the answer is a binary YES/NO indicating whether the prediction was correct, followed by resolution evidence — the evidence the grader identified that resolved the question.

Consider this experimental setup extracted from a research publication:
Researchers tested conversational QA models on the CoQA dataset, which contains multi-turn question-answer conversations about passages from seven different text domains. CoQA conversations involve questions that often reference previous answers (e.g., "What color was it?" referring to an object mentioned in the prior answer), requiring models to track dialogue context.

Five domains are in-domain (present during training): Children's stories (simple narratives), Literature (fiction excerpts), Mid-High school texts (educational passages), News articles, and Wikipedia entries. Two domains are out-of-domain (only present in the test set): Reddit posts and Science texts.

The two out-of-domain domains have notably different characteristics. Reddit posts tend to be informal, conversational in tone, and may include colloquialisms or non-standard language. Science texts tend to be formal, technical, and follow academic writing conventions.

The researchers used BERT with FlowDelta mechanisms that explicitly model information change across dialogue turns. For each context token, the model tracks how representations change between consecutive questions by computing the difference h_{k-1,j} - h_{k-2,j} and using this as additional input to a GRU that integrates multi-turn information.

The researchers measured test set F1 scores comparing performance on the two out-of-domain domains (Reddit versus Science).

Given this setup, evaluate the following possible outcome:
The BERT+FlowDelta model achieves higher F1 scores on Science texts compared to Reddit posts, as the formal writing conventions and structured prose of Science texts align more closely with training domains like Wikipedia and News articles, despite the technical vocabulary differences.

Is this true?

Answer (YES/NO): YES